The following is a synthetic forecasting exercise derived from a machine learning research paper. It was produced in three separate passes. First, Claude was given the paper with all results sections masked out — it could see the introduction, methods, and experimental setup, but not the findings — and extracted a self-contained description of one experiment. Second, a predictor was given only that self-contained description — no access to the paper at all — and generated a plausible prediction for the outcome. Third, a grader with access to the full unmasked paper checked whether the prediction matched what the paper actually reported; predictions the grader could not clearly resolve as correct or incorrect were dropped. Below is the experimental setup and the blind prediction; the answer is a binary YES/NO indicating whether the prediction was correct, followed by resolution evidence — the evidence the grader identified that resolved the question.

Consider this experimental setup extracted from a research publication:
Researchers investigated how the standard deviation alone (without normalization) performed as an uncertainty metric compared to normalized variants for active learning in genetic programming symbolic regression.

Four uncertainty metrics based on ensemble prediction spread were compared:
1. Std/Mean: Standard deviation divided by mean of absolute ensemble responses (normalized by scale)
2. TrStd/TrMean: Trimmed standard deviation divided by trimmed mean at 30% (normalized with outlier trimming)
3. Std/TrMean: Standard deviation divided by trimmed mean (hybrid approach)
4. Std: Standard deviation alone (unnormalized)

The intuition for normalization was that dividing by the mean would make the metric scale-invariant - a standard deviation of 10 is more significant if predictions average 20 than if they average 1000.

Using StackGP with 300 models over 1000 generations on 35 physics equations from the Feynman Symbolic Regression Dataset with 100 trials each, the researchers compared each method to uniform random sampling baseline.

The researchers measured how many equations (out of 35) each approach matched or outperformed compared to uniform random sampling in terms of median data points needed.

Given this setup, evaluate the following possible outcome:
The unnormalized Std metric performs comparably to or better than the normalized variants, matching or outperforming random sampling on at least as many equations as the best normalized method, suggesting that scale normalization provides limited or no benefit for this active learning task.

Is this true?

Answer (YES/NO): YES